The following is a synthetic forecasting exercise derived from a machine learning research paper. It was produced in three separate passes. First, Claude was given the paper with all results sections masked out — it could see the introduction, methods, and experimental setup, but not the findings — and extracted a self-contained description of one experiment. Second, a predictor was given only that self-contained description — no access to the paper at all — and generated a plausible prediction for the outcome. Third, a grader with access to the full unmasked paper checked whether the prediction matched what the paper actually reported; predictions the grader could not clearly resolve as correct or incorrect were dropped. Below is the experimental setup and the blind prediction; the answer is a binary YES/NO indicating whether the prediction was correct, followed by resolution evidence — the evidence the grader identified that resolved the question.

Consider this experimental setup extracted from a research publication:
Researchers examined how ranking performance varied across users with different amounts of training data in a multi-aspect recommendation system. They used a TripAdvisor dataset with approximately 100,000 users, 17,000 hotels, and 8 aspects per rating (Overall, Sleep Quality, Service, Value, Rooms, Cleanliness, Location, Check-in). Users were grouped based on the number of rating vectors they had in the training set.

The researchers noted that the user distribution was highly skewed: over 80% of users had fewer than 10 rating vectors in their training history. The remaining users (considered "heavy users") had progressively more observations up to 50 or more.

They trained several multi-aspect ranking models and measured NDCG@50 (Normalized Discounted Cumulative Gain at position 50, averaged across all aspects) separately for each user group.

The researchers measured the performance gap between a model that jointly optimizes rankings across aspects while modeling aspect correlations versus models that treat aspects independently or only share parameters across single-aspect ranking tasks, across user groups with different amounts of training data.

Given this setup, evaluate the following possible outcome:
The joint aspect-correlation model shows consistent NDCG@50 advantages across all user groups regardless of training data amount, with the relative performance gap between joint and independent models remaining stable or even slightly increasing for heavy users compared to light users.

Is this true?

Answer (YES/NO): YES